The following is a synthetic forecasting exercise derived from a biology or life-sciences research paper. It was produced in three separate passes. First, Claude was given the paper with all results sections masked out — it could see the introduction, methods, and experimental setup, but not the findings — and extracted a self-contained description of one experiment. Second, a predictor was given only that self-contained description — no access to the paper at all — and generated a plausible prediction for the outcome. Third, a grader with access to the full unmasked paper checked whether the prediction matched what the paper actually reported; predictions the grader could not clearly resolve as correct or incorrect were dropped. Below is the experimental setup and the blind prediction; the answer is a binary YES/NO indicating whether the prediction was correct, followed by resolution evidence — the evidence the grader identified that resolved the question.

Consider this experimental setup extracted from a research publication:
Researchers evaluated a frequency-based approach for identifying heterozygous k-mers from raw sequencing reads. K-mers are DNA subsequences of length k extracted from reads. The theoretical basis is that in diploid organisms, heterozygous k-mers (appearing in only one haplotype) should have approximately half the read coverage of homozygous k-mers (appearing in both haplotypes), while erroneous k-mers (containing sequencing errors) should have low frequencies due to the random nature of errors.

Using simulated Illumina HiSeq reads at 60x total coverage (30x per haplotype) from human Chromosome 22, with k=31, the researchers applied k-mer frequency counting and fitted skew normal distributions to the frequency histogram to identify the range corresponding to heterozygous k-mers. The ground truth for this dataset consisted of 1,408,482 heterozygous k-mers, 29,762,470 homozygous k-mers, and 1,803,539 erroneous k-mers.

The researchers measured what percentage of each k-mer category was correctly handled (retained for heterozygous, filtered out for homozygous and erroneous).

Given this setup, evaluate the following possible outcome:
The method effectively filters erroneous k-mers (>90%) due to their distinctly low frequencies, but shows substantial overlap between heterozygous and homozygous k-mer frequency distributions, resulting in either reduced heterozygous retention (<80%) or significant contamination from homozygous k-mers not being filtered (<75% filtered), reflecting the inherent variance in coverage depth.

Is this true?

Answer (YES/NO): NO